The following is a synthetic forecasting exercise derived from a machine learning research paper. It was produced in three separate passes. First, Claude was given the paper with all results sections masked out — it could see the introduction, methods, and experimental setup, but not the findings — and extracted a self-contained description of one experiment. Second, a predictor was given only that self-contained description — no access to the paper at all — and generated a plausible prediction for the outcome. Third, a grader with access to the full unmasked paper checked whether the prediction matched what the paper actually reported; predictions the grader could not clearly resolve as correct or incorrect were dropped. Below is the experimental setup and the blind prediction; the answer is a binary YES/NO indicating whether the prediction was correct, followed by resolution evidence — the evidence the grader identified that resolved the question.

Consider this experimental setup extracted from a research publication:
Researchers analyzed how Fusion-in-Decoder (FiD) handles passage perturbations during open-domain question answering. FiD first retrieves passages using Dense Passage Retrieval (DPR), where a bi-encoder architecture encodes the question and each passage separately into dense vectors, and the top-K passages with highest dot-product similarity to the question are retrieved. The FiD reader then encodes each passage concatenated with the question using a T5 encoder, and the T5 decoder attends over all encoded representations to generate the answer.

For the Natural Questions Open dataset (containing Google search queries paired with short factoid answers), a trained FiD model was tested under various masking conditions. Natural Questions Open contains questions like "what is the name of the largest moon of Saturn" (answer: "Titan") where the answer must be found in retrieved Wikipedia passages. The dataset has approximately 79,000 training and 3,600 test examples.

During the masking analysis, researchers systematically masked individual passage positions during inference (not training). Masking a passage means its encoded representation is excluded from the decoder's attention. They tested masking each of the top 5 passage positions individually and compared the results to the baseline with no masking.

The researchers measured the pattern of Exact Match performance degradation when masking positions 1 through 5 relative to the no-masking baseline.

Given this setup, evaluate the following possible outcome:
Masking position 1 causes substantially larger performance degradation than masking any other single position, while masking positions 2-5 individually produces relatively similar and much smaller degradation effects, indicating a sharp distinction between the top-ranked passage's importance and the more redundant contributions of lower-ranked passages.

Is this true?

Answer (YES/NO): YES